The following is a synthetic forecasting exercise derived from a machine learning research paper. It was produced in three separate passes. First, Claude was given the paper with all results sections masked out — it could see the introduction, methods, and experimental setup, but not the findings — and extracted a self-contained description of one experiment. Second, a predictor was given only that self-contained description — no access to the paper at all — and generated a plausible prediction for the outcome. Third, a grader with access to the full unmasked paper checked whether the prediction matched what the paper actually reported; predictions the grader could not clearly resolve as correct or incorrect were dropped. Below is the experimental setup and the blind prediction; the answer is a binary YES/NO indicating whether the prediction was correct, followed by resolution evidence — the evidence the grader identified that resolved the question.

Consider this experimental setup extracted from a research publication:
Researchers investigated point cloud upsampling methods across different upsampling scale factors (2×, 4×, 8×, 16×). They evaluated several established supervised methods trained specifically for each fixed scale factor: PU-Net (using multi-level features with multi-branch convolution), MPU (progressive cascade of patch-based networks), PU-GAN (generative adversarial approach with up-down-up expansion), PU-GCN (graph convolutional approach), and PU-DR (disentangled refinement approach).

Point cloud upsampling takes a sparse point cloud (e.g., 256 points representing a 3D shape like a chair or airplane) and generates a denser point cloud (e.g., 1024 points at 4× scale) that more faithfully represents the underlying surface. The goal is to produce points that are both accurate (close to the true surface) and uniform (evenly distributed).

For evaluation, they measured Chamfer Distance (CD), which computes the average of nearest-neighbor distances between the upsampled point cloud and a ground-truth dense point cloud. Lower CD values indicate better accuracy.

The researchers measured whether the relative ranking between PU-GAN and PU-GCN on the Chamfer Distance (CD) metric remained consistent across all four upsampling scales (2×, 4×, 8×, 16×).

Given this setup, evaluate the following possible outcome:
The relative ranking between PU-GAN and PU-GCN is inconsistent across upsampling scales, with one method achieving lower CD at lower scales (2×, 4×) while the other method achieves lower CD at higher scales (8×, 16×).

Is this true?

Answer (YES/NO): NO